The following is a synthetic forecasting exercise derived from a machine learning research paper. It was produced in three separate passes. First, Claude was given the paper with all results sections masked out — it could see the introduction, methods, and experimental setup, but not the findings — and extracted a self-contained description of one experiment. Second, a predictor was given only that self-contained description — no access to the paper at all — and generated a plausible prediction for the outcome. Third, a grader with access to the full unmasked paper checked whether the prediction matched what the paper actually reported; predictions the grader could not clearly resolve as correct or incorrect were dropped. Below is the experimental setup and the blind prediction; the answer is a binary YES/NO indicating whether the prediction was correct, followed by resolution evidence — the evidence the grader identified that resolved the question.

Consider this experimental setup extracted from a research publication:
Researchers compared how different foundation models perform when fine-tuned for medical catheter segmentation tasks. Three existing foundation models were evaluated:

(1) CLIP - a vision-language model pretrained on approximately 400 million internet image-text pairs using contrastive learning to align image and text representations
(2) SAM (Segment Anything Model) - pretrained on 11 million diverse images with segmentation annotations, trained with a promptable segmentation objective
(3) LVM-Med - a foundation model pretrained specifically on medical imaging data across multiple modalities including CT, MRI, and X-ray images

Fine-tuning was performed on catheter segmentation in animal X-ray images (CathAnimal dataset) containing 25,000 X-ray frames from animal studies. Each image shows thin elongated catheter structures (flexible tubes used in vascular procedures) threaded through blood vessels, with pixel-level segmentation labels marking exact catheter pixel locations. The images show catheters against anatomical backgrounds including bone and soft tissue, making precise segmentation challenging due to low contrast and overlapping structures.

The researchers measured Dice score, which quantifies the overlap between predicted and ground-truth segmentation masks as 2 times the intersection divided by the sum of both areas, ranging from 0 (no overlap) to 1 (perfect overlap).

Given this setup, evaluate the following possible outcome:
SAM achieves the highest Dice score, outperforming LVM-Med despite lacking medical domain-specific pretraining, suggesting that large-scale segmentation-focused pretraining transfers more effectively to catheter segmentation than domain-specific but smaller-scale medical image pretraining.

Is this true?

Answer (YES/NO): NO